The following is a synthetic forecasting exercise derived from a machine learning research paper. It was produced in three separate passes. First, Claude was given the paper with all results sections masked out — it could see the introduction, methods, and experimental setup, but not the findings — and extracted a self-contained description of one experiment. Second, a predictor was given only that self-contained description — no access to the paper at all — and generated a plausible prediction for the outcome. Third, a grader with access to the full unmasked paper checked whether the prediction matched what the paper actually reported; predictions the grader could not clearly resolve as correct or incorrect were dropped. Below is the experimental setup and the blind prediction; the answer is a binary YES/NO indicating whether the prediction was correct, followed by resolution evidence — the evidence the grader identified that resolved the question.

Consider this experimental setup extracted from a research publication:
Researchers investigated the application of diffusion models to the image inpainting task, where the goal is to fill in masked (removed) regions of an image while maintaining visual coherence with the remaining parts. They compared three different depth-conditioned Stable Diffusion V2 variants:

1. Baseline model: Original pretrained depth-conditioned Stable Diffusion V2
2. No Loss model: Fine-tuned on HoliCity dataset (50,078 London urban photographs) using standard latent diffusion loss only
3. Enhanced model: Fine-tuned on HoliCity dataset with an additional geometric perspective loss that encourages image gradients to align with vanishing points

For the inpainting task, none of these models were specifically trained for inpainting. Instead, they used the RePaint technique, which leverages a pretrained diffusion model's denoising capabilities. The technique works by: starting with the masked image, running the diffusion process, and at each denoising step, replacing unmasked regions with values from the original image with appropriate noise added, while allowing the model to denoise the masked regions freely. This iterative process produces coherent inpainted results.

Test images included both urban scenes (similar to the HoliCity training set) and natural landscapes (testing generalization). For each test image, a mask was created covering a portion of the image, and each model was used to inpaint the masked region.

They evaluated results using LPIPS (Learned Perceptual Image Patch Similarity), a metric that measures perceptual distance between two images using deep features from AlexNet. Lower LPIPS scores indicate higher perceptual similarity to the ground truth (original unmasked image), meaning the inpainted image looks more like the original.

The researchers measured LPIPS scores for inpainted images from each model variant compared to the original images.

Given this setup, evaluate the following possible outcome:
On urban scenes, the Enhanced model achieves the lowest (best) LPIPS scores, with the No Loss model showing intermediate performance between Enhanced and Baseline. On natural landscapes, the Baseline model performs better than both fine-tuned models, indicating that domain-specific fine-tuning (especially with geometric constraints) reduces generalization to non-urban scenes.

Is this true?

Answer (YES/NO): NO